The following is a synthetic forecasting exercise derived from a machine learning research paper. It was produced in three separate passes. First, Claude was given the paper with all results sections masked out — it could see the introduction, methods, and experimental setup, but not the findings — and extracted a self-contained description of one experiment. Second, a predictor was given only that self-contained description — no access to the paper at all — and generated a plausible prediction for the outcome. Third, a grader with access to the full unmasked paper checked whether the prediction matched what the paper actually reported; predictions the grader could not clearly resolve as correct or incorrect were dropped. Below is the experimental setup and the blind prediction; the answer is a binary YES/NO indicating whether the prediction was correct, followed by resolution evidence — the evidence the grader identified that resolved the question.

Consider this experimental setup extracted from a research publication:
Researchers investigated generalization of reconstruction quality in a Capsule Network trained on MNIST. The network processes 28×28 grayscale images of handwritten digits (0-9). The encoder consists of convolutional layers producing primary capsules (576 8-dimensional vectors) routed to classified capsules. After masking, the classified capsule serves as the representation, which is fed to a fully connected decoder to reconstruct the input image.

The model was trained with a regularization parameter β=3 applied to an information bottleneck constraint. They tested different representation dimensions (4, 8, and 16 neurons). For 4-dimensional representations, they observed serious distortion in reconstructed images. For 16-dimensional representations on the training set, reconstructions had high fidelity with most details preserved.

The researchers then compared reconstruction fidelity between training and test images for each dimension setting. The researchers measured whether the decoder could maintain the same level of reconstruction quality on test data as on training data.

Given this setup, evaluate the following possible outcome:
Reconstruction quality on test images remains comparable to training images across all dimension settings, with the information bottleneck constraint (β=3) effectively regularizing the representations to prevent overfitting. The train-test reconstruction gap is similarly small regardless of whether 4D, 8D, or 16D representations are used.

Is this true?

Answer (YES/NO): NO